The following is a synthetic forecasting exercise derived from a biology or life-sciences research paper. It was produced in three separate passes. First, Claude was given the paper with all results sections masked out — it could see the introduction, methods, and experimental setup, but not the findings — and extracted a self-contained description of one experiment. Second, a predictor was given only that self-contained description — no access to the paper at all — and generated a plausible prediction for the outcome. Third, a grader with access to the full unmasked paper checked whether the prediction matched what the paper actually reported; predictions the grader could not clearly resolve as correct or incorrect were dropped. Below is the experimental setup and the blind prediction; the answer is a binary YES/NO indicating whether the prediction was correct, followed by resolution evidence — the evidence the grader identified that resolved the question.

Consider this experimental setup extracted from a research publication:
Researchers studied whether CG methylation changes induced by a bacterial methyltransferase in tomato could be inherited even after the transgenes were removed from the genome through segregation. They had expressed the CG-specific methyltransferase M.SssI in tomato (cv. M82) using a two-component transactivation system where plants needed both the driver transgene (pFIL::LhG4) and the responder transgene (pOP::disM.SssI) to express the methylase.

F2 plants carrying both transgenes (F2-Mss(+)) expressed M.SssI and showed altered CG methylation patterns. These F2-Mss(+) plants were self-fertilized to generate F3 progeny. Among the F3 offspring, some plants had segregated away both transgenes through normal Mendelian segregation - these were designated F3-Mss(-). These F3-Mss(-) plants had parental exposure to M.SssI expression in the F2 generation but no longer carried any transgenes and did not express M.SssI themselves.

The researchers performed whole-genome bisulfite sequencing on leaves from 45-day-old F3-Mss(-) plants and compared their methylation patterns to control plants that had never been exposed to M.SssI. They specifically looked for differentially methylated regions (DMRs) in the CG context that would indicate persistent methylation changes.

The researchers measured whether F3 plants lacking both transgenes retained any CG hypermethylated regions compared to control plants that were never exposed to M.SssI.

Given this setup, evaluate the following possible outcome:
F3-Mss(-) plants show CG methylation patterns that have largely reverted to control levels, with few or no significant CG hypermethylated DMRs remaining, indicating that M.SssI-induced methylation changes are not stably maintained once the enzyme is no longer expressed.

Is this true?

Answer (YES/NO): NO